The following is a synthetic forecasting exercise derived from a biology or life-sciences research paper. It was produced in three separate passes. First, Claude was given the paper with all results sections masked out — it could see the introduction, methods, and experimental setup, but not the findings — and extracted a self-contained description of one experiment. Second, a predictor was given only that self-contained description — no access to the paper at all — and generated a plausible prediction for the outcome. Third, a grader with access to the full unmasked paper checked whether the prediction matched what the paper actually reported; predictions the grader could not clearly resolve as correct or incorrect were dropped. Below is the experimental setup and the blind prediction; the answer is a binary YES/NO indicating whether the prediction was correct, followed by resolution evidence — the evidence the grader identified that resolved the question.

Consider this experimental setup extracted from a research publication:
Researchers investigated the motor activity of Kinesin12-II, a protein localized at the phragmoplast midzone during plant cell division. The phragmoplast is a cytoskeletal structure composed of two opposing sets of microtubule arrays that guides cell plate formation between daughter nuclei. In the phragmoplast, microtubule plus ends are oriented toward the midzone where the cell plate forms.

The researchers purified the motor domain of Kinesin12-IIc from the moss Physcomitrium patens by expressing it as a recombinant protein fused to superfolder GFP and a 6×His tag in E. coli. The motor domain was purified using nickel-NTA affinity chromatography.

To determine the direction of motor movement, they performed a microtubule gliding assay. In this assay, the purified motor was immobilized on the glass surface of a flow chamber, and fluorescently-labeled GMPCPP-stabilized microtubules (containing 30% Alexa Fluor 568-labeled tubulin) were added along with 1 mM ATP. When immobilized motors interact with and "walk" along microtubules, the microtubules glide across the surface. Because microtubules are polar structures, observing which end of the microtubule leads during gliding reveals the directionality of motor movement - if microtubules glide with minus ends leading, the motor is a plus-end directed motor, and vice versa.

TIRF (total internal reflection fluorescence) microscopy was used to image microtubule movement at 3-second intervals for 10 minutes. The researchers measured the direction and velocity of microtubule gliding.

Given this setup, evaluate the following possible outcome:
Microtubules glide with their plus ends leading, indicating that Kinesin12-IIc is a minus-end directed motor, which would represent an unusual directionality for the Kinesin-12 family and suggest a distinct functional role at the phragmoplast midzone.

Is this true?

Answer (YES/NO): NO